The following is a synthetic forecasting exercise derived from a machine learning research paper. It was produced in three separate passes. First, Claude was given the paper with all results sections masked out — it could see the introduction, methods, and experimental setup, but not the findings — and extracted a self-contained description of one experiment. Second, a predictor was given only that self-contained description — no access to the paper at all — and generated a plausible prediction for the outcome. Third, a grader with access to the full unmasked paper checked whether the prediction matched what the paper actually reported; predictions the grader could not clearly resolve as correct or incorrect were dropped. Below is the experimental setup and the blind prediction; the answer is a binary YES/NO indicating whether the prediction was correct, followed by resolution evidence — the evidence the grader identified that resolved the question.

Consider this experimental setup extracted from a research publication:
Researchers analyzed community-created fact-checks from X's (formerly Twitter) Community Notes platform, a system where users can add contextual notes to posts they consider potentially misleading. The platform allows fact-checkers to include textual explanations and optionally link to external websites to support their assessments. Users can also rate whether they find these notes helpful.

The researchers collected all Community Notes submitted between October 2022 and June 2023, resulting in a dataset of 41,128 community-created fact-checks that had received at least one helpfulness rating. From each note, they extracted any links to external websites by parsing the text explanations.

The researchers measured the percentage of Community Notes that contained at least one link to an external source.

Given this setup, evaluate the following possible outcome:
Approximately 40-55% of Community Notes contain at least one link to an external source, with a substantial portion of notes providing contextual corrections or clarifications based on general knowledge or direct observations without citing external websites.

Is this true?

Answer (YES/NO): NO